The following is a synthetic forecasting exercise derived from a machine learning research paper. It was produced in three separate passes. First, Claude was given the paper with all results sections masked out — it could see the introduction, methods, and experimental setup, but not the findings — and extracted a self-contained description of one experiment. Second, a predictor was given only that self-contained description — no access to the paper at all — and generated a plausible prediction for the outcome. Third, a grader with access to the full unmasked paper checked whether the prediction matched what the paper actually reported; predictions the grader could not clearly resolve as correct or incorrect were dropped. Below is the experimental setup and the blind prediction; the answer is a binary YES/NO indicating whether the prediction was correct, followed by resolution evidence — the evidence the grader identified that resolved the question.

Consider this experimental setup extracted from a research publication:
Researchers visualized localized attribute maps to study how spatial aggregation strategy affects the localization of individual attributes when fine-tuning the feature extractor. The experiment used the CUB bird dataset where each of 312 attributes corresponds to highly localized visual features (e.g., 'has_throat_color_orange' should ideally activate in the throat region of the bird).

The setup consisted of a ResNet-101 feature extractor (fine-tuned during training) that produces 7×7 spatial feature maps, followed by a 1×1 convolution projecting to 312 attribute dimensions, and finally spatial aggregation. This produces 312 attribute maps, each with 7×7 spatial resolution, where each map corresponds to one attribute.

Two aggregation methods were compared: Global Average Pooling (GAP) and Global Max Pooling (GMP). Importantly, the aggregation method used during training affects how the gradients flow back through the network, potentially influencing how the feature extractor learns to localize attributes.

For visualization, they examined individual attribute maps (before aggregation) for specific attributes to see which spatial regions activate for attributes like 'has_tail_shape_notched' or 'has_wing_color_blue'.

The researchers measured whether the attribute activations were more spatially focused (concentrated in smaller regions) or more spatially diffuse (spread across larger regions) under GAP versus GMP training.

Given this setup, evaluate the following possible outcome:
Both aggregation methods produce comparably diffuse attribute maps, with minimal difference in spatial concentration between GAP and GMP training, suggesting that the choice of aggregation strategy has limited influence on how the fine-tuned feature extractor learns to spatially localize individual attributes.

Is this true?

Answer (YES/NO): NO